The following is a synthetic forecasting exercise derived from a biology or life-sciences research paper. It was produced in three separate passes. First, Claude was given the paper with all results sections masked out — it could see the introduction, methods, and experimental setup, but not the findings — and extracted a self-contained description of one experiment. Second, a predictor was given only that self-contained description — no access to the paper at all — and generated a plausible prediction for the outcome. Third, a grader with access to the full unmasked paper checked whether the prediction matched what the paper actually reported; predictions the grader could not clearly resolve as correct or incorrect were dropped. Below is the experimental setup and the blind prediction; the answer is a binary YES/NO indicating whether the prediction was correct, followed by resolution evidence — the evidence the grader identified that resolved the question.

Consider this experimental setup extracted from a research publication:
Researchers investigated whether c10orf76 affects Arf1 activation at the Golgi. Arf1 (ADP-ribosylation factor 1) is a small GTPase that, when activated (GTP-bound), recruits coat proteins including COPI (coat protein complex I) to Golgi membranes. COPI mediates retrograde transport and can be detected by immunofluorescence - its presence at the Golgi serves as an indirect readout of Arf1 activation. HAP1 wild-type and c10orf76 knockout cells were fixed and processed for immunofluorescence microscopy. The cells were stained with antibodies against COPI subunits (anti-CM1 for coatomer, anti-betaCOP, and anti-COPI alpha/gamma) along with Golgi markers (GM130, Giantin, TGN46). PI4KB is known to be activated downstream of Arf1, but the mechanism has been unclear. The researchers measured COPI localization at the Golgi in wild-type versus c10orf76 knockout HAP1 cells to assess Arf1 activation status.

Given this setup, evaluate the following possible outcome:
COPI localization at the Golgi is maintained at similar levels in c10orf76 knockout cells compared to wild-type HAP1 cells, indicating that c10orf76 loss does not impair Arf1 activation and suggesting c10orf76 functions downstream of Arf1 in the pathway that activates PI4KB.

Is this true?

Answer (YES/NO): NO